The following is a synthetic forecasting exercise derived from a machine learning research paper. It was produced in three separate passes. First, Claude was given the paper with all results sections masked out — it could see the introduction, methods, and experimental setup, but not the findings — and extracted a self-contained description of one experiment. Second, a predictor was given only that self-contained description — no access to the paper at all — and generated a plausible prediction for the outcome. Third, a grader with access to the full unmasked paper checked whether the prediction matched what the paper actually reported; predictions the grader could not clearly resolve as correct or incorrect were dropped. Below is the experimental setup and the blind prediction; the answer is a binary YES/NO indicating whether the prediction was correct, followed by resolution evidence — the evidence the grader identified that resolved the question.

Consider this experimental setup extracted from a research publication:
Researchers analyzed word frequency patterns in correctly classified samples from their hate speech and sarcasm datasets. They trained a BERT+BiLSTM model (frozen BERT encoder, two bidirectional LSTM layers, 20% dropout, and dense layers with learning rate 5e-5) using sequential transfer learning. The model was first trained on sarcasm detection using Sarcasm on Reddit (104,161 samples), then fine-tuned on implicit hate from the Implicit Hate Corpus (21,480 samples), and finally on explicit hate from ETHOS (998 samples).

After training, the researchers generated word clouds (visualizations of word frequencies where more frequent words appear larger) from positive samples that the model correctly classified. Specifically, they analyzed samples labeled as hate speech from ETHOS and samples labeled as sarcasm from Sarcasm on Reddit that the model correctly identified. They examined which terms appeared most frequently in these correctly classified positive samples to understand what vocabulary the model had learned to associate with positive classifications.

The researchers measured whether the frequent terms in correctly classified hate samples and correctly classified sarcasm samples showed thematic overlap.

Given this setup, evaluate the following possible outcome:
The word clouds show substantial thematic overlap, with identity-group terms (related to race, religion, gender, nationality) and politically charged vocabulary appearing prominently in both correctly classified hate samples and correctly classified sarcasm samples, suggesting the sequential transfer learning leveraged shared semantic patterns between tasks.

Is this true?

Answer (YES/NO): YES